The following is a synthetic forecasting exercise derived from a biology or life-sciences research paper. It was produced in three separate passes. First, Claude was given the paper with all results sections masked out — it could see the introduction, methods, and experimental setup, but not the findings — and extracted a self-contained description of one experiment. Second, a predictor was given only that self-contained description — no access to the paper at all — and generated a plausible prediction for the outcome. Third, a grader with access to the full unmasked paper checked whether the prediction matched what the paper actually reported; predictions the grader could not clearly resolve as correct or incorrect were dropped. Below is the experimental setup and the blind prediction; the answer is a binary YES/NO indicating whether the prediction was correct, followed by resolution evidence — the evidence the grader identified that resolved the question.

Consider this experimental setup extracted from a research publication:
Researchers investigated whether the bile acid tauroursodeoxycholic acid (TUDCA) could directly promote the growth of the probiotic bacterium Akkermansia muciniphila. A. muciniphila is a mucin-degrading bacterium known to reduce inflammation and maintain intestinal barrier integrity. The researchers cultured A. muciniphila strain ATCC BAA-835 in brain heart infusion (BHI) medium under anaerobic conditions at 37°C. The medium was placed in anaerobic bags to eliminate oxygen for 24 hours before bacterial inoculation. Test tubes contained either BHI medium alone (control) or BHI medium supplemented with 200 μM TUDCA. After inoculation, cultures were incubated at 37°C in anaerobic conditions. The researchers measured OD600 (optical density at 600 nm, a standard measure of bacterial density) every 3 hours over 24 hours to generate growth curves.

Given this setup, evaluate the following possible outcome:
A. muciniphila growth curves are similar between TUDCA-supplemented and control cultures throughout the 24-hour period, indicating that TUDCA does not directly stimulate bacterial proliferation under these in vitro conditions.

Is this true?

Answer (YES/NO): NO